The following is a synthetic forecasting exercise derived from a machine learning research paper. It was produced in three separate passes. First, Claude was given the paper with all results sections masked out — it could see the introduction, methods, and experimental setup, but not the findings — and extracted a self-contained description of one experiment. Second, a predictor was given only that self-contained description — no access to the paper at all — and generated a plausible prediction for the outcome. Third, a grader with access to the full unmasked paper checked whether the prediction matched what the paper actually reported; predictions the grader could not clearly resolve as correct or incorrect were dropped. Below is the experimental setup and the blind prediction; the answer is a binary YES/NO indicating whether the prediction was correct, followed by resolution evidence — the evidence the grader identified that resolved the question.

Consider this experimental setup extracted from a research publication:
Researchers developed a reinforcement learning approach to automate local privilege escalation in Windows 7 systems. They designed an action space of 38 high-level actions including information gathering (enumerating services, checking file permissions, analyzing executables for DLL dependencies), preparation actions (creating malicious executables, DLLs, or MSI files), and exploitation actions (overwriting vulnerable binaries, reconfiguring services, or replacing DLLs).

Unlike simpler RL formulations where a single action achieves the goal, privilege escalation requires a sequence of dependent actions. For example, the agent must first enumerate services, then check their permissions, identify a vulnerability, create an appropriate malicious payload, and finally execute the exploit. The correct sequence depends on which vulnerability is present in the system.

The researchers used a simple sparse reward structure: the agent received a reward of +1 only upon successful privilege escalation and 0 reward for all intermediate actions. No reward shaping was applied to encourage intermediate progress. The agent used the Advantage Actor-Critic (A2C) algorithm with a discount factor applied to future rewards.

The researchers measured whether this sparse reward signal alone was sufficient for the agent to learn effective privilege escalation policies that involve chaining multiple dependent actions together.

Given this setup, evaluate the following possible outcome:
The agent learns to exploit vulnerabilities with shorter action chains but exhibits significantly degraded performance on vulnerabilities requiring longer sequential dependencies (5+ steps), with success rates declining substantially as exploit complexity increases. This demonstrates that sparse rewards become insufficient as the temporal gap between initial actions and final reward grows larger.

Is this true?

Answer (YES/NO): NO